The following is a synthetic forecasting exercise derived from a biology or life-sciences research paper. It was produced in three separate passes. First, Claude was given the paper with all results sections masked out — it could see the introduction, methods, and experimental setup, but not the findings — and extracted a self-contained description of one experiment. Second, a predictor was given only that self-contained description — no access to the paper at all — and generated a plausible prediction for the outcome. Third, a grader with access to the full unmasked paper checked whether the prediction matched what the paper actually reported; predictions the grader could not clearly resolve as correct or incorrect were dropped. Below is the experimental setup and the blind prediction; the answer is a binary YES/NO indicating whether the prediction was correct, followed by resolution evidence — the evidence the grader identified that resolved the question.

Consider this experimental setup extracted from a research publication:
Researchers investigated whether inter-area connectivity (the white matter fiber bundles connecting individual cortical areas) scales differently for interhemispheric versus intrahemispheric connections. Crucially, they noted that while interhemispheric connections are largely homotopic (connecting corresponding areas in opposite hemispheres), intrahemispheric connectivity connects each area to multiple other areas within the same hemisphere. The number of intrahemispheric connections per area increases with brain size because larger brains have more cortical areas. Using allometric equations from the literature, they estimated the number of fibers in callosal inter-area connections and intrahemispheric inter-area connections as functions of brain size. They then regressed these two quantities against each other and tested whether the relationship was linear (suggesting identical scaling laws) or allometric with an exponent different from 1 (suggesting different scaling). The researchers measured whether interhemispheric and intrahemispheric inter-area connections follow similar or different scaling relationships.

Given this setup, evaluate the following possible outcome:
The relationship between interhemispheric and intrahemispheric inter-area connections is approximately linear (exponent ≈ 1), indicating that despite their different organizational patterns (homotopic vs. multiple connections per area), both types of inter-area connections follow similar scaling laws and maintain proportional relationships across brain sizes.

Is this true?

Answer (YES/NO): YES